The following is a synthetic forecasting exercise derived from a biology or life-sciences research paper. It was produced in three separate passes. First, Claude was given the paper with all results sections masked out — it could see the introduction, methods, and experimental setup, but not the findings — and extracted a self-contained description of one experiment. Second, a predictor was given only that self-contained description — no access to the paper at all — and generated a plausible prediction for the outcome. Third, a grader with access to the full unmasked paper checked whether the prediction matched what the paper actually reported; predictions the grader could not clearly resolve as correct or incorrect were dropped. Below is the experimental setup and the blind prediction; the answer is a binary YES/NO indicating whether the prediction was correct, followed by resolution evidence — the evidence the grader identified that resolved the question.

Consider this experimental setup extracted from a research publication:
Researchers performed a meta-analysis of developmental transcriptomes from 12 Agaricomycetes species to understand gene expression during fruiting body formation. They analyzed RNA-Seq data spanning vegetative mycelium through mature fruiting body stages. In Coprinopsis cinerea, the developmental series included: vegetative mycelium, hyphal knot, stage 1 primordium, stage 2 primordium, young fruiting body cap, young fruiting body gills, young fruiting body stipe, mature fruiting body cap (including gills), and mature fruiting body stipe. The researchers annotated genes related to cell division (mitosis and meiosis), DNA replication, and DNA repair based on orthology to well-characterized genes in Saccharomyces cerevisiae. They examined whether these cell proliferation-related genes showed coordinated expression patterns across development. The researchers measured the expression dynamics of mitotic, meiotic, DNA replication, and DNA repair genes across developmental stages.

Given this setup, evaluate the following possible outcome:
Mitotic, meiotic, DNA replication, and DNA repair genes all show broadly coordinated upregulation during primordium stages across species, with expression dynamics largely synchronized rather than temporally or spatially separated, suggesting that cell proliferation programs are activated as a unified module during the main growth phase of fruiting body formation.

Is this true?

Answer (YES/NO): NO